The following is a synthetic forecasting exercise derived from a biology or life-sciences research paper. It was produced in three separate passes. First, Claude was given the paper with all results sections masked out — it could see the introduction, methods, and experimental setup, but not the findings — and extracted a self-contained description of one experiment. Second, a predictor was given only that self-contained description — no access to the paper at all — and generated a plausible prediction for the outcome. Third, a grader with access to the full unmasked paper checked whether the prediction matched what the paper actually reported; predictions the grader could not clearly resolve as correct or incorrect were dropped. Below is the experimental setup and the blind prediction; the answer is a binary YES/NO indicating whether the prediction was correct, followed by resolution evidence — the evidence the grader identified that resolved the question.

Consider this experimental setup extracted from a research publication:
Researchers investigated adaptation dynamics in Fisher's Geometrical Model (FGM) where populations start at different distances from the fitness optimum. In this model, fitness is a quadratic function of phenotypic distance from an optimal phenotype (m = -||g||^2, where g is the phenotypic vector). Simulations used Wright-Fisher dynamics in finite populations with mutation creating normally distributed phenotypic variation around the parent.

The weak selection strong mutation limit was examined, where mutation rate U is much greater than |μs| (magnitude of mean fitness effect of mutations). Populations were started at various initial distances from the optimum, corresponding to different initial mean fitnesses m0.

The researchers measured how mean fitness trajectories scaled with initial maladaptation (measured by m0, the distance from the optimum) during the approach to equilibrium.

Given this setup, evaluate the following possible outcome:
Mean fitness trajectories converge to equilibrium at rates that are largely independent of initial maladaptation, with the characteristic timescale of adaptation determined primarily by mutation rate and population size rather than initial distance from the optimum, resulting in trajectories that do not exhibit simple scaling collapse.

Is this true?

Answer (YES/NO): NO